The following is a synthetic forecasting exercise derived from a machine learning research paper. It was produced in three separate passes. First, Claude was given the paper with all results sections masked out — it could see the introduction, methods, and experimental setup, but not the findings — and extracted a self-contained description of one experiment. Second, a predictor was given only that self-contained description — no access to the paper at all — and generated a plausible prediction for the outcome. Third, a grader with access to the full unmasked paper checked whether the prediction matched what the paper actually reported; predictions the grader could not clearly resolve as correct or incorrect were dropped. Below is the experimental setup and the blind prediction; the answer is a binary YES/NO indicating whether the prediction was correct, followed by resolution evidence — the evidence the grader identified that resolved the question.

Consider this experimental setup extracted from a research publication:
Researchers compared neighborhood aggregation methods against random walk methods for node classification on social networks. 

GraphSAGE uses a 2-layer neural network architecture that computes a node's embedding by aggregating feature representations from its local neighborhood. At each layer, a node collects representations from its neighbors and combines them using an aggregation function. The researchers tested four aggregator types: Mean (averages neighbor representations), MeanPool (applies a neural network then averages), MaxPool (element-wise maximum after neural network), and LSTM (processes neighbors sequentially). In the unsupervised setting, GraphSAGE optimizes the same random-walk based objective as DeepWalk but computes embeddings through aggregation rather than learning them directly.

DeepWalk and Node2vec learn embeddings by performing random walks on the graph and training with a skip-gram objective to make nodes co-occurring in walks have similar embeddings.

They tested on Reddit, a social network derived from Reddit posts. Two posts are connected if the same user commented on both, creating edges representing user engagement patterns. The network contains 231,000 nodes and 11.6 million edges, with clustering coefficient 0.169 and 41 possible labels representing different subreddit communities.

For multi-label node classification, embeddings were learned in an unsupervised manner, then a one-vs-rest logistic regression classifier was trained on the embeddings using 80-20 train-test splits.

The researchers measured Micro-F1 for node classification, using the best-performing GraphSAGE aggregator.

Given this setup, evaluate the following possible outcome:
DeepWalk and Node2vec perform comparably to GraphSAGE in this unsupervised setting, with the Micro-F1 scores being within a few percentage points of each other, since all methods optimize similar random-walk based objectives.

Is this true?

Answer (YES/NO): NO